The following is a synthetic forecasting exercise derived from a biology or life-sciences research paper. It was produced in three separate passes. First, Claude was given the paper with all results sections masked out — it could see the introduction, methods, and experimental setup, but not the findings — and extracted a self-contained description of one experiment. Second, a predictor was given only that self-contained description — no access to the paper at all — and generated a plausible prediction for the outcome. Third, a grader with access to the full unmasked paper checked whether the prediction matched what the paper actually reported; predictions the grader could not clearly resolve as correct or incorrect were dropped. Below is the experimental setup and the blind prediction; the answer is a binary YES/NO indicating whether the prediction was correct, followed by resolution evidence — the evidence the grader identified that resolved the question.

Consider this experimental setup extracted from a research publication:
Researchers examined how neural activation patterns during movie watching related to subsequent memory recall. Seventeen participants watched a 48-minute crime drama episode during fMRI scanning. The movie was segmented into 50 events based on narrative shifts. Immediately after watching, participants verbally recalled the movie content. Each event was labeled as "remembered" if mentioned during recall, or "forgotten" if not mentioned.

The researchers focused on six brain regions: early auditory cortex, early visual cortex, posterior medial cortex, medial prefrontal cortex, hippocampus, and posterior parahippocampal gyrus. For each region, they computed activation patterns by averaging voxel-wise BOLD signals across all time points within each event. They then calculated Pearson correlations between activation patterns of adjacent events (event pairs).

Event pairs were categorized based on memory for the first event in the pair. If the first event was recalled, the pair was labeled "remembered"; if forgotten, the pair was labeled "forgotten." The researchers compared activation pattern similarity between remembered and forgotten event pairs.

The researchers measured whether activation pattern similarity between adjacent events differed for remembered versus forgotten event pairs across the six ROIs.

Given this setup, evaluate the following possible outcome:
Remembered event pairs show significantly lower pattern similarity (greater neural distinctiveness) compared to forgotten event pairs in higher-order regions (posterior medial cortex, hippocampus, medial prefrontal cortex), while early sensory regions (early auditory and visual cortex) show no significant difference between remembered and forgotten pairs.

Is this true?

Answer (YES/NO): NO